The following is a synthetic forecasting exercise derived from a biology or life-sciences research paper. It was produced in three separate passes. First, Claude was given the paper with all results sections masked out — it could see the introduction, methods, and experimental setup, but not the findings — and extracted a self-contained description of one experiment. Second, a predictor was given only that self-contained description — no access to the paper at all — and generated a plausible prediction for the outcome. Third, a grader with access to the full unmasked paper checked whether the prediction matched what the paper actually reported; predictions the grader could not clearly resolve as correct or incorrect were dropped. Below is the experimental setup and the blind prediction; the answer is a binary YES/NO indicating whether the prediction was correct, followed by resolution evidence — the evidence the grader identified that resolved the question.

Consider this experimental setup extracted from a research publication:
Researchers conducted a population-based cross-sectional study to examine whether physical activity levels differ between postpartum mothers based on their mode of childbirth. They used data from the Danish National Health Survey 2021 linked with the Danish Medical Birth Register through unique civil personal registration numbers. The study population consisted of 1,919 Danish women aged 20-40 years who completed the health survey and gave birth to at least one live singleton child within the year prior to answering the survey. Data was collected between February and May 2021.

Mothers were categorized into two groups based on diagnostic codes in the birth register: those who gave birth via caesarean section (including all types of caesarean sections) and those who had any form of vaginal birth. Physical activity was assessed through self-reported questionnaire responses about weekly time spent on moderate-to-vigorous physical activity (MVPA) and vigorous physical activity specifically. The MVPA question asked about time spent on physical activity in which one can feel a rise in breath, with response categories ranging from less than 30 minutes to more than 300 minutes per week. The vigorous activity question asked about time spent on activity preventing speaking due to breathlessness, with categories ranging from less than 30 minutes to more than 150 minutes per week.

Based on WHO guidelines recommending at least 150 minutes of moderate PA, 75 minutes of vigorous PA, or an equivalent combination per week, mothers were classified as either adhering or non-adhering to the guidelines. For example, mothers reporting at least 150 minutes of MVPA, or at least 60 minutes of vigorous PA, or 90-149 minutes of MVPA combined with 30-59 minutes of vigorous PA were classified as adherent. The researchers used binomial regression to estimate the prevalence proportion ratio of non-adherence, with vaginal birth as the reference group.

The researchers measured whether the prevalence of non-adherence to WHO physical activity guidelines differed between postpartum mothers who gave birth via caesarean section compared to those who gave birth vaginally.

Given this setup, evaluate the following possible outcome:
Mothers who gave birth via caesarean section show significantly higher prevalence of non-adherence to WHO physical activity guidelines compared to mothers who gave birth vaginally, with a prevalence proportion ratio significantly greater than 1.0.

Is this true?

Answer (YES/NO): NO